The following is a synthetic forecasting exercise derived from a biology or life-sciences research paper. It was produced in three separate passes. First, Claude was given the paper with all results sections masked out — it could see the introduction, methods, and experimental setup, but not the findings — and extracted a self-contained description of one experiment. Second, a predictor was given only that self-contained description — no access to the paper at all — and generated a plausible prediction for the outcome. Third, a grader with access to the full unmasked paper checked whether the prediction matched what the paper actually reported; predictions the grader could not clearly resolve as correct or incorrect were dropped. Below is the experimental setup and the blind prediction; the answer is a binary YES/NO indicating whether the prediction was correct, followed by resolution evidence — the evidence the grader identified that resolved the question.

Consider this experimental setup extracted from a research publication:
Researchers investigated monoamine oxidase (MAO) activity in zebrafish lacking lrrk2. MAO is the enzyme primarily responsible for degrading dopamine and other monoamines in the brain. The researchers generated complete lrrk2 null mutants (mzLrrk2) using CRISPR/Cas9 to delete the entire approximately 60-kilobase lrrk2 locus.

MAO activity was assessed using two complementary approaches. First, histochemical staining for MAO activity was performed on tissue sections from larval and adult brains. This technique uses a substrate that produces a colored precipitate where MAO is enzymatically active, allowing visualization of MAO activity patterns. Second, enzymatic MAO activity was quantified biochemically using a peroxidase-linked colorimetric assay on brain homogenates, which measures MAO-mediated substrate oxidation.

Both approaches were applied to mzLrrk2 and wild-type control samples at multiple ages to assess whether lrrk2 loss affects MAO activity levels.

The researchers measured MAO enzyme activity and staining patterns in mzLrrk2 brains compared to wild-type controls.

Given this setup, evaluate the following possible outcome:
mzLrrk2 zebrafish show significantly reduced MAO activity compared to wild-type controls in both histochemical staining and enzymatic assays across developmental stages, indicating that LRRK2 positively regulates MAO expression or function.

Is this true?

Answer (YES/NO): NO